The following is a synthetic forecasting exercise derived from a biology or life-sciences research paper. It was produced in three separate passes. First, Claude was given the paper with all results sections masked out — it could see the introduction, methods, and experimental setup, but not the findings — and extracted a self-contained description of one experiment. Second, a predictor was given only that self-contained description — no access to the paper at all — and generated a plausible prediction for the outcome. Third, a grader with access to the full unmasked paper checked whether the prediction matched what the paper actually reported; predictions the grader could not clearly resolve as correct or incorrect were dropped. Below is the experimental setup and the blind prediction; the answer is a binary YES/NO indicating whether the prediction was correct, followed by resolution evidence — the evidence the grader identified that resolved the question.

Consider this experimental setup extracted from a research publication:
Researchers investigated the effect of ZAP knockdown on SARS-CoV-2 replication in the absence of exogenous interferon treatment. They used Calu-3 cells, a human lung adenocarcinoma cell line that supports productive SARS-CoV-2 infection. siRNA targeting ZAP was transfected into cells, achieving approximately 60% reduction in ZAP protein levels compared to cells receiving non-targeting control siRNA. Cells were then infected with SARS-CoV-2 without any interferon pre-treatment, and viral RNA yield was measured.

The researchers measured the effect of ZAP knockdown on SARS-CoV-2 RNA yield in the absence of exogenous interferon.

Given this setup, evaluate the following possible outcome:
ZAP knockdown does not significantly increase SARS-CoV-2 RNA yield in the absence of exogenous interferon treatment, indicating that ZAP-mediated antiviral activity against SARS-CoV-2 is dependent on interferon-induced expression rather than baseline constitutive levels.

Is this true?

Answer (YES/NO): NO